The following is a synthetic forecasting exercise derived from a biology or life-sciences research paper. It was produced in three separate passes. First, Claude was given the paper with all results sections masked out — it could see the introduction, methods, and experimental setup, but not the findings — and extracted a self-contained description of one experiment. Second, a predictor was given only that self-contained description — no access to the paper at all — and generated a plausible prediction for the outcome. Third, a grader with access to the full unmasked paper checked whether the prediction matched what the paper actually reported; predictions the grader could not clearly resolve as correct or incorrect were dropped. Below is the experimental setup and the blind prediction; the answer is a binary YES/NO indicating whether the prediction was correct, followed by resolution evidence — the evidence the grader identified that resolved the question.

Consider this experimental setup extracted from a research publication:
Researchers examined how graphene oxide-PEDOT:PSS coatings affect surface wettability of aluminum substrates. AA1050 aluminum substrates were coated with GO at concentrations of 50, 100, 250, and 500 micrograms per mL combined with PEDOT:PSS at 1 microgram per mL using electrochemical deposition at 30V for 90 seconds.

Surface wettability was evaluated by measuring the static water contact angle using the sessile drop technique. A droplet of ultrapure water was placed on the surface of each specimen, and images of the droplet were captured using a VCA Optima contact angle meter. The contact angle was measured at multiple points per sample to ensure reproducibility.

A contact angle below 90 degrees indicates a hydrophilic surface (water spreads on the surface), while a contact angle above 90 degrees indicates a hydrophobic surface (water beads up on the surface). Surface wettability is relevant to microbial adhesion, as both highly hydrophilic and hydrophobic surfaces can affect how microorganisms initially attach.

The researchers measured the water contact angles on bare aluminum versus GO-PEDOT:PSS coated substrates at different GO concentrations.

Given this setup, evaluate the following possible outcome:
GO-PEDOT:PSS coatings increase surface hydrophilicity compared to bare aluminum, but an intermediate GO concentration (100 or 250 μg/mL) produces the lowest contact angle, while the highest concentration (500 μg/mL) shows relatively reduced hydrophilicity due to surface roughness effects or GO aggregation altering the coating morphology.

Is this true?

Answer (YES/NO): NO